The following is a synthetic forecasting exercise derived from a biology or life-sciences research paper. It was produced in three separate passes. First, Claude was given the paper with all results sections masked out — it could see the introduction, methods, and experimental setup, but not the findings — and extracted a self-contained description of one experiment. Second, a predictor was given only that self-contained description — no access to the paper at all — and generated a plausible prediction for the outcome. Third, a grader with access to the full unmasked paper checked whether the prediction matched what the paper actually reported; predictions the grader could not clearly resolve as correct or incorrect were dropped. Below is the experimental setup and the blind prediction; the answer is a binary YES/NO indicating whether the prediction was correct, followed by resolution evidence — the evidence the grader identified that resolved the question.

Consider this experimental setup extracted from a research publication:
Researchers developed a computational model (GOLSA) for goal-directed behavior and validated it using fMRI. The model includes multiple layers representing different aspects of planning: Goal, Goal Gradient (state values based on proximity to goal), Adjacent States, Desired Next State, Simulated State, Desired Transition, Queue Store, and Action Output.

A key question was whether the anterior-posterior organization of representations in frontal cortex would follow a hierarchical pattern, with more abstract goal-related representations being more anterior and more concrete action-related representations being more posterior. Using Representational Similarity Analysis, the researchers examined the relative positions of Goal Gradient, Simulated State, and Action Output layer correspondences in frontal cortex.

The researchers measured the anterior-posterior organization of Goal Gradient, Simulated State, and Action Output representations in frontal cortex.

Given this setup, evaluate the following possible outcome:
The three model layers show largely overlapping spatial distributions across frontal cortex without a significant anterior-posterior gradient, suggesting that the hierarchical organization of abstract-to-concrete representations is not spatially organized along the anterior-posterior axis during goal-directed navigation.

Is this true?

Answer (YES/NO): NO